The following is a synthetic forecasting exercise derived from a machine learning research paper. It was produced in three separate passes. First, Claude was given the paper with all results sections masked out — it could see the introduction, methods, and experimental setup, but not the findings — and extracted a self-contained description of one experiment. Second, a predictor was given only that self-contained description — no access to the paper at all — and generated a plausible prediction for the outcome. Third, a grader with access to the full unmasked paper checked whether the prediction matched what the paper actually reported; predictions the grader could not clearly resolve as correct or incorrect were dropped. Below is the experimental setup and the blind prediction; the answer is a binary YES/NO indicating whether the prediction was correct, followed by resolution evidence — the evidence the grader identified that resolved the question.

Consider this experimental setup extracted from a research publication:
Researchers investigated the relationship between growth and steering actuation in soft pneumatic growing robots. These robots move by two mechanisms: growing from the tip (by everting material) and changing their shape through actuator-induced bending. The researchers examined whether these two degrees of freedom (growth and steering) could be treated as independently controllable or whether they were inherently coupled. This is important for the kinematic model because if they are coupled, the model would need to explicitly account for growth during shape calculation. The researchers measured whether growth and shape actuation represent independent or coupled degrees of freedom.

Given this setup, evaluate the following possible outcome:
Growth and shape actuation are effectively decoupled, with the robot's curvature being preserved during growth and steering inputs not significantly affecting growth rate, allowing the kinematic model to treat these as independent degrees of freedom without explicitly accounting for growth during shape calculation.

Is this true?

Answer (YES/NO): YES